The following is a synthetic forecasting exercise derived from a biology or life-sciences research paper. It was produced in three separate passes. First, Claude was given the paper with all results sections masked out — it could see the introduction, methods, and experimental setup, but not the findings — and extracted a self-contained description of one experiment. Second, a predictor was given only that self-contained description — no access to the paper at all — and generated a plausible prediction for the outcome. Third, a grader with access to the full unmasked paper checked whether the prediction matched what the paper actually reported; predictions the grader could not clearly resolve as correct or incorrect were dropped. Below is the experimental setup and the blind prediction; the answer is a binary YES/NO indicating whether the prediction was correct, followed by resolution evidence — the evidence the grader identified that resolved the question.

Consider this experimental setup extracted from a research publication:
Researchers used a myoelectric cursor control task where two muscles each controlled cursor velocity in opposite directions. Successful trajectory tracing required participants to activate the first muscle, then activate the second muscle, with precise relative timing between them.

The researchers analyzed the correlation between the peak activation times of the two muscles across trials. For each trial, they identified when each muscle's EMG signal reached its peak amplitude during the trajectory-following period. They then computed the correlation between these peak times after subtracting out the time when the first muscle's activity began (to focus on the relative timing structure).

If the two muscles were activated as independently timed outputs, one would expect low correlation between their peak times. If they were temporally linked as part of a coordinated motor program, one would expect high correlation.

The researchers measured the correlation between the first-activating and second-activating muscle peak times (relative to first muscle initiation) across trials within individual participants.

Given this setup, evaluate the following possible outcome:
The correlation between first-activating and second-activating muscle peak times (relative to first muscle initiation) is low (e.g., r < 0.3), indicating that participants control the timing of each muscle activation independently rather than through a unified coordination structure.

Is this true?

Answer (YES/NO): NO